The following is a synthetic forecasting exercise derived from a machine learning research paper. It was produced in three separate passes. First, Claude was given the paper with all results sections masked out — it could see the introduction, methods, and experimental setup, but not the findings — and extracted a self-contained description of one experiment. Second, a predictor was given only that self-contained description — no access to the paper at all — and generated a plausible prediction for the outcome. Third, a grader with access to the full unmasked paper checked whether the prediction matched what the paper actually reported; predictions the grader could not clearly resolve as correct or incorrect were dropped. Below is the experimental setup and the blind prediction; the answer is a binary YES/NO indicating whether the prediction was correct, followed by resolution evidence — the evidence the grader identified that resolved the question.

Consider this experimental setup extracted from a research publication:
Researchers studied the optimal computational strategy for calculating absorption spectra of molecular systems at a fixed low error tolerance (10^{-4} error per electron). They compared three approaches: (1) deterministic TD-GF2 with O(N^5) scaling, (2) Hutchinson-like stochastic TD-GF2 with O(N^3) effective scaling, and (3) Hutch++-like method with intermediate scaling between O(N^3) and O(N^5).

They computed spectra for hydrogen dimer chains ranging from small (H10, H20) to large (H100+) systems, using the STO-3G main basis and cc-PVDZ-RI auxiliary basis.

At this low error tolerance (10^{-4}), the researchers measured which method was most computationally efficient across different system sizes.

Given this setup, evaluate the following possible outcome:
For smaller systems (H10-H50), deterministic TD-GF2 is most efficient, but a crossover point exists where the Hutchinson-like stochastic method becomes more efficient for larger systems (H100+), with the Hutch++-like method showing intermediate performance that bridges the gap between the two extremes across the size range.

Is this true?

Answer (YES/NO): NO